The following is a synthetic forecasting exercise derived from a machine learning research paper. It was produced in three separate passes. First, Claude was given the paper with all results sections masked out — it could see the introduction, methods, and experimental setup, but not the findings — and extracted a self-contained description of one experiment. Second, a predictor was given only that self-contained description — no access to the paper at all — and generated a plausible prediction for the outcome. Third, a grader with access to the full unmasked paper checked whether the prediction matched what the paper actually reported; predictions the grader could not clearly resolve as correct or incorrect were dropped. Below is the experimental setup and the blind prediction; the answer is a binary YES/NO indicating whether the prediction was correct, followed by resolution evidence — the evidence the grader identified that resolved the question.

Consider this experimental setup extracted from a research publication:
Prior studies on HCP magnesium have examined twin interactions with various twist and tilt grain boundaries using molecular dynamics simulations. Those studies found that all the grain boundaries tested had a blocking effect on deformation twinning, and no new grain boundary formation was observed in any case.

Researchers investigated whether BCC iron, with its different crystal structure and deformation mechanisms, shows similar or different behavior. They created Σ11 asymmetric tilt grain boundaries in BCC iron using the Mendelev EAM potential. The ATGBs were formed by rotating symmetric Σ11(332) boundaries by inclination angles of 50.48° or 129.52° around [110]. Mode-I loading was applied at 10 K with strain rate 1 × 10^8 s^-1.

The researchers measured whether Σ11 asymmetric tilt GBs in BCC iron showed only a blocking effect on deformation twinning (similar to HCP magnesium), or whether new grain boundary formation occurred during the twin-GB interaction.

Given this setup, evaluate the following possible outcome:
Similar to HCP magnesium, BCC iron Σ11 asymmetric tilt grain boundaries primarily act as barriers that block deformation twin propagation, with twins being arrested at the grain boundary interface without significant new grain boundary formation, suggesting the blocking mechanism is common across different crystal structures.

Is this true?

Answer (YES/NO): NO